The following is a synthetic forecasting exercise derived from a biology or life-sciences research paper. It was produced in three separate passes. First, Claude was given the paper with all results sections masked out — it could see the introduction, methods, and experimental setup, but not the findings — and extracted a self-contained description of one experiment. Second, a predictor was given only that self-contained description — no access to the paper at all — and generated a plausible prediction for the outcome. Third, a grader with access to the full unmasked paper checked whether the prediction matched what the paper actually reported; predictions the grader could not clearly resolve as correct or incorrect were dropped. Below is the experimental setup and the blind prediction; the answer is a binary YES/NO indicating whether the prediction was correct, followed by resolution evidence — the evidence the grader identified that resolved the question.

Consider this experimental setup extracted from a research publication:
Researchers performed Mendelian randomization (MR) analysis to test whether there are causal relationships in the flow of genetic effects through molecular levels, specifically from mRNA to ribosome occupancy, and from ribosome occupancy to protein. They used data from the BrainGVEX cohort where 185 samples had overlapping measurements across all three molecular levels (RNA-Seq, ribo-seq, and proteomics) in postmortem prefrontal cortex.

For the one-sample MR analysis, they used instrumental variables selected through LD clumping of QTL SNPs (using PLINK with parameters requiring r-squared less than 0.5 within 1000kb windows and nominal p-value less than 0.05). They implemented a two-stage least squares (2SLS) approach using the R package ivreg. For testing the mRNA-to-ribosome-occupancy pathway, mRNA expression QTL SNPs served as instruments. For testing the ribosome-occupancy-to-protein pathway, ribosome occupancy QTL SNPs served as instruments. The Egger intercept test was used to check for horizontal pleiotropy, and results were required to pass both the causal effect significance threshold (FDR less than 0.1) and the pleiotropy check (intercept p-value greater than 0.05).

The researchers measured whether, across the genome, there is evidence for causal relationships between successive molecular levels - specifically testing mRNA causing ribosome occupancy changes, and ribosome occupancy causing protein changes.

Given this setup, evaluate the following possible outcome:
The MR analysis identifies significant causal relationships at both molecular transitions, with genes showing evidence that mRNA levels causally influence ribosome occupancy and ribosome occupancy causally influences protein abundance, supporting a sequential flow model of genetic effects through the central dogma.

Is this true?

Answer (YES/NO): YES